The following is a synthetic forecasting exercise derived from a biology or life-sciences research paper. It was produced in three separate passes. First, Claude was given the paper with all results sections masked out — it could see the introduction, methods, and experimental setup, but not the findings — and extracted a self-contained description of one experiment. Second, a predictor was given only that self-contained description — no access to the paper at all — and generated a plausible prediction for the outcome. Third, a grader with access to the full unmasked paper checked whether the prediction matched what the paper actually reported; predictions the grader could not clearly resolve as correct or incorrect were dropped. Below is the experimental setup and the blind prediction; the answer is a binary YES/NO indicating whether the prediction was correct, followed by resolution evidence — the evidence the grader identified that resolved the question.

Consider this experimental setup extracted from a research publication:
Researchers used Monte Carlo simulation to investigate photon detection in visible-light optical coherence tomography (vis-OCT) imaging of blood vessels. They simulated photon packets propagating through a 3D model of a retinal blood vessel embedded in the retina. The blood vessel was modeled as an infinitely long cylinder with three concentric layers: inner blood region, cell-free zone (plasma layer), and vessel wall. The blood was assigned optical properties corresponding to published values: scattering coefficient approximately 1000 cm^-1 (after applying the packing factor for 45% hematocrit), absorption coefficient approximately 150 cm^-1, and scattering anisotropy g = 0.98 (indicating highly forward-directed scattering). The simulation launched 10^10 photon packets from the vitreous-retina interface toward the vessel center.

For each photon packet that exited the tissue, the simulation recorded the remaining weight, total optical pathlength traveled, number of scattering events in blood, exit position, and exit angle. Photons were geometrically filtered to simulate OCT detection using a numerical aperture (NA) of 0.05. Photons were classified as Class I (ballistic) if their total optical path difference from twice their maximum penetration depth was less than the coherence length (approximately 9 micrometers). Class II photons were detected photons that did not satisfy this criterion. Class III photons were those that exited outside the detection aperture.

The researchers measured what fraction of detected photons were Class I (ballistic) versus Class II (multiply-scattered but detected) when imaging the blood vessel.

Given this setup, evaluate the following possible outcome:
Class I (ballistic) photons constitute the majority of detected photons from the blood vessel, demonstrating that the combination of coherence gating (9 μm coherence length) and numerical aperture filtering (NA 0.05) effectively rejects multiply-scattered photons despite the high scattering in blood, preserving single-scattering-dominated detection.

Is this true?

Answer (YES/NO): NO